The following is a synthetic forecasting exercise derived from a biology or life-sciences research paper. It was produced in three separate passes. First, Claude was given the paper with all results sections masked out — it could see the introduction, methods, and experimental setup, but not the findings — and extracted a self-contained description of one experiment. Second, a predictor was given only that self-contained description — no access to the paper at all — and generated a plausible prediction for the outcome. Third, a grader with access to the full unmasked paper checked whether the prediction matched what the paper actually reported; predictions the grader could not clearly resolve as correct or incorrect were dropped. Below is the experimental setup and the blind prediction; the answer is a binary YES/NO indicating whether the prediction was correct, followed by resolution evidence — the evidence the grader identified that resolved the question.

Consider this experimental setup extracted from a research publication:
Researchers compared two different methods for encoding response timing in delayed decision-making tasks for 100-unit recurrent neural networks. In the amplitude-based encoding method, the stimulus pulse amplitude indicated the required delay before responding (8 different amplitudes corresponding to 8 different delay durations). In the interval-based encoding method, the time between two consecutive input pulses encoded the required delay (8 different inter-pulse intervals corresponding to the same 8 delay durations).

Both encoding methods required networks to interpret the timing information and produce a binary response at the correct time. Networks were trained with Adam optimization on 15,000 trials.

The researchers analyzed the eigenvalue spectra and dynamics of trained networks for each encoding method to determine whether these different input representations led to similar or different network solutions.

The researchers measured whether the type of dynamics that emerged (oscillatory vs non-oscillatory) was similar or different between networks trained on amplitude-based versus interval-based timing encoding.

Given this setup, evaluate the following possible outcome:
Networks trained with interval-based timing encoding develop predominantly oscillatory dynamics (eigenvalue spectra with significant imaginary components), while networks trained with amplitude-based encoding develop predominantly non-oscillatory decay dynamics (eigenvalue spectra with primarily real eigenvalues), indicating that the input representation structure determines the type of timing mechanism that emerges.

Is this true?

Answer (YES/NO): NO